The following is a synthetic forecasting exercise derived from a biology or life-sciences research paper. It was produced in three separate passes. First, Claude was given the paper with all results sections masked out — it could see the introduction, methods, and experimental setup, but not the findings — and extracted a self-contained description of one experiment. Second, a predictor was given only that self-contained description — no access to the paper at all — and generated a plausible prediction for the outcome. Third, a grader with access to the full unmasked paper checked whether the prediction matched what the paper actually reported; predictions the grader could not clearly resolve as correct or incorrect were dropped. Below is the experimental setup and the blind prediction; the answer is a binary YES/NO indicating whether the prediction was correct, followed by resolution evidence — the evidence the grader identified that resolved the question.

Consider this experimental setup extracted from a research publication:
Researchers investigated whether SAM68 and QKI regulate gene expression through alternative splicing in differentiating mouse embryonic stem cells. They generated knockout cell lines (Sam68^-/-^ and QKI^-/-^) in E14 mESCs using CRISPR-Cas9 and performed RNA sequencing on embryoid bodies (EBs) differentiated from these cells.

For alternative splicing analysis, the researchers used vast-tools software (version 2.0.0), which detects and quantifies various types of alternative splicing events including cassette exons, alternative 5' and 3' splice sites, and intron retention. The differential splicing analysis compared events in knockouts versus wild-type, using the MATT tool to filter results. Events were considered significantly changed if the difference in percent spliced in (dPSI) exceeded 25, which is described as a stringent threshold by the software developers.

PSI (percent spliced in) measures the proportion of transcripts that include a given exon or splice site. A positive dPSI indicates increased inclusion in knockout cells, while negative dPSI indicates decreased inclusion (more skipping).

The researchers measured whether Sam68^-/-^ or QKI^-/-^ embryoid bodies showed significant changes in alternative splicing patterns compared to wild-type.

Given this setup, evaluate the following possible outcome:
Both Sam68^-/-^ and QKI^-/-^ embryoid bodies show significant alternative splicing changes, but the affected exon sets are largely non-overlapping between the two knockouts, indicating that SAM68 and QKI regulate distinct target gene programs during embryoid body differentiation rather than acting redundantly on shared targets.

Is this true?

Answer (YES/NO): YES